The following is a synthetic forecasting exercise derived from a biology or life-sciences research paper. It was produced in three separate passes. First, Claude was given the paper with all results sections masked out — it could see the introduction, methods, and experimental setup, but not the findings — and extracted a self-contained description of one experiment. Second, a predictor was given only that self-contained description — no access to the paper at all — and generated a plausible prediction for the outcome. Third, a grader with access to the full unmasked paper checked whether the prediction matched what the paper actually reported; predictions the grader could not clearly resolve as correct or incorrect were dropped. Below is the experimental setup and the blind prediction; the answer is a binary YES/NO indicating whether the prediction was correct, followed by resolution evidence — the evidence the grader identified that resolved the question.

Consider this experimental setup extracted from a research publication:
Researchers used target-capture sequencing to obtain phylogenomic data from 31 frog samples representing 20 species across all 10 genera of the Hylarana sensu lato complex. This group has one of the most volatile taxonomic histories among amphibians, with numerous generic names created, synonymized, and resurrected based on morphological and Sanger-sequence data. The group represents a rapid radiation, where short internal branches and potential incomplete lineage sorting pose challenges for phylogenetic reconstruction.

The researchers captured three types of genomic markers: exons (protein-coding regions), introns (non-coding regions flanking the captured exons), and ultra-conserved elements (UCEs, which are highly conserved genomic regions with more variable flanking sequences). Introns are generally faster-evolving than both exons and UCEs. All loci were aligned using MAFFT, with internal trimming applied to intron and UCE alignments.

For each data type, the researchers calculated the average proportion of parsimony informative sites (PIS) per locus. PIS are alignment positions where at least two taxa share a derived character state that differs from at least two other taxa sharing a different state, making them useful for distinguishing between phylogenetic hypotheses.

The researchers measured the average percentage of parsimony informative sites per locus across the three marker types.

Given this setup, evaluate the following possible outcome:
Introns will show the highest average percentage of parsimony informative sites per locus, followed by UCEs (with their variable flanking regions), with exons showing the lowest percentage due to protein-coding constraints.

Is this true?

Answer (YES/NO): YES